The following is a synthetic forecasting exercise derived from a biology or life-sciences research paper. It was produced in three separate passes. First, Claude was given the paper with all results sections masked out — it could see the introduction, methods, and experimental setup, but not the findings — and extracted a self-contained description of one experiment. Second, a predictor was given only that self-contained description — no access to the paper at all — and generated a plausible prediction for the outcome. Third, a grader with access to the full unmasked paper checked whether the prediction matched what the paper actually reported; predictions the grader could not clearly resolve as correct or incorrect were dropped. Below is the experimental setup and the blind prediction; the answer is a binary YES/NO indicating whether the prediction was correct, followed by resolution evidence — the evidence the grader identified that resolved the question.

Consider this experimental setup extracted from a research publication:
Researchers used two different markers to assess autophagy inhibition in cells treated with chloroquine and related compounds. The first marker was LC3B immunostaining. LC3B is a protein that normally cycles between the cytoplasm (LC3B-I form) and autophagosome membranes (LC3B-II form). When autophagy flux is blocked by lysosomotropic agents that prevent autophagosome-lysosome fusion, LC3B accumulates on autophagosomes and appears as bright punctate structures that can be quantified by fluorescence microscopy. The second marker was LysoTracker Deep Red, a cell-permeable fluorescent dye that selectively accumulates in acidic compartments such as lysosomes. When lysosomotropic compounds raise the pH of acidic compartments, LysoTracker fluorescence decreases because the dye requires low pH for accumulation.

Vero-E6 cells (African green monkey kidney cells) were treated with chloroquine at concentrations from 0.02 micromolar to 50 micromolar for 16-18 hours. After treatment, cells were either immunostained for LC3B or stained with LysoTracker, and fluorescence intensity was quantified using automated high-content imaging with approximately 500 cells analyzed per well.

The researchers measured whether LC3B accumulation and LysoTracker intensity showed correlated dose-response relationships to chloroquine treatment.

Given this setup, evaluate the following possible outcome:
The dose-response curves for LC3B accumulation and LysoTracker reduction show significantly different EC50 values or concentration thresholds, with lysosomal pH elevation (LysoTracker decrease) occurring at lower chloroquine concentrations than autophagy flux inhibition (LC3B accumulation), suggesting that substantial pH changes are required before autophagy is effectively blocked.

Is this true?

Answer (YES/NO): NO